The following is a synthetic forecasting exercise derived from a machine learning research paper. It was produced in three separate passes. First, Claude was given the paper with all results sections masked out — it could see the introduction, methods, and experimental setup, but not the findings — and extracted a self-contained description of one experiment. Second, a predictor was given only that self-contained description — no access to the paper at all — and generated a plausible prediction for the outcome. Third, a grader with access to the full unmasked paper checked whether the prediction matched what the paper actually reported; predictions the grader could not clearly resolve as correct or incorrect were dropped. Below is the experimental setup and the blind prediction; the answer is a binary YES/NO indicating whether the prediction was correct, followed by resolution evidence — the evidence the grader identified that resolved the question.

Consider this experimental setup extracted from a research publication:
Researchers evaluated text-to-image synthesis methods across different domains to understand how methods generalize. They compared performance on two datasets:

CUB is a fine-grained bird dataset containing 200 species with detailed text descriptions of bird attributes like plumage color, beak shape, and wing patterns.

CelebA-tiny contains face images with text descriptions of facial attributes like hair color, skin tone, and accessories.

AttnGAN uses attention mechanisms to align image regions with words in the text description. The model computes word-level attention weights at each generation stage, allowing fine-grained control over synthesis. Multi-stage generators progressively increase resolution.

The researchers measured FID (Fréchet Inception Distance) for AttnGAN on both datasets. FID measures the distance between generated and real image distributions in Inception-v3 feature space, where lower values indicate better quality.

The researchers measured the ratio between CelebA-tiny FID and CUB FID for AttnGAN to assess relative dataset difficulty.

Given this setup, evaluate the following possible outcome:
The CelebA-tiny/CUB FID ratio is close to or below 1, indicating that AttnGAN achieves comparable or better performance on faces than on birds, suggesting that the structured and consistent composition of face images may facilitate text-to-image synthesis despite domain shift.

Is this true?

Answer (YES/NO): NO